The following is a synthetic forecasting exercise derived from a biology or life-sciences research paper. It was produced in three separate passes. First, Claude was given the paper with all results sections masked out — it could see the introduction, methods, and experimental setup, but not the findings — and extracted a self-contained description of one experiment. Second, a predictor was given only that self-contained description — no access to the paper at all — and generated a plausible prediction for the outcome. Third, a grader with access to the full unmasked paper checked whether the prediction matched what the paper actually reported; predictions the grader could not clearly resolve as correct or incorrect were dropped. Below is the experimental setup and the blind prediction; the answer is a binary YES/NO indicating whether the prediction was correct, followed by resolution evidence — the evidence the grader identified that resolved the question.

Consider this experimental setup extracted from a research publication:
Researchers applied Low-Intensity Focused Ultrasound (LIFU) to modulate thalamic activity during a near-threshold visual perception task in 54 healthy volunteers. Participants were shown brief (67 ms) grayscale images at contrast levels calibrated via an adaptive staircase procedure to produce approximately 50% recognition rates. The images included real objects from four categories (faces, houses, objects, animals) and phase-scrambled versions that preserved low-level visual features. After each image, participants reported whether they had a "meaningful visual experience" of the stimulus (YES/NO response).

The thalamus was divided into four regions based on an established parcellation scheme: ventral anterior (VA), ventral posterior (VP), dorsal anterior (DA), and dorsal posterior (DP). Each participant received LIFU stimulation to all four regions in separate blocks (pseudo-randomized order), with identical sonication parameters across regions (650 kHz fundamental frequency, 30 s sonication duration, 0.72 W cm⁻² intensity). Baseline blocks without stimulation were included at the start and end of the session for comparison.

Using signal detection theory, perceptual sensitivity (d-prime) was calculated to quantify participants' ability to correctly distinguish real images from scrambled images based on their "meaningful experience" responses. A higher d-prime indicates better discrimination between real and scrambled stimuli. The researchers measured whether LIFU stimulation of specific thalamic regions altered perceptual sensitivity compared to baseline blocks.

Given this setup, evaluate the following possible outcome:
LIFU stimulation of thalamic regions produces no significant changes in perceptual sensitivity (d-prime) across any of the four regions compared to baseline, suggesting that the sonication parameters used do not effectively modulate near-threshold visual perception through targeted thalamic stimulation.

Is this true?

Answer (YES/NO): NO